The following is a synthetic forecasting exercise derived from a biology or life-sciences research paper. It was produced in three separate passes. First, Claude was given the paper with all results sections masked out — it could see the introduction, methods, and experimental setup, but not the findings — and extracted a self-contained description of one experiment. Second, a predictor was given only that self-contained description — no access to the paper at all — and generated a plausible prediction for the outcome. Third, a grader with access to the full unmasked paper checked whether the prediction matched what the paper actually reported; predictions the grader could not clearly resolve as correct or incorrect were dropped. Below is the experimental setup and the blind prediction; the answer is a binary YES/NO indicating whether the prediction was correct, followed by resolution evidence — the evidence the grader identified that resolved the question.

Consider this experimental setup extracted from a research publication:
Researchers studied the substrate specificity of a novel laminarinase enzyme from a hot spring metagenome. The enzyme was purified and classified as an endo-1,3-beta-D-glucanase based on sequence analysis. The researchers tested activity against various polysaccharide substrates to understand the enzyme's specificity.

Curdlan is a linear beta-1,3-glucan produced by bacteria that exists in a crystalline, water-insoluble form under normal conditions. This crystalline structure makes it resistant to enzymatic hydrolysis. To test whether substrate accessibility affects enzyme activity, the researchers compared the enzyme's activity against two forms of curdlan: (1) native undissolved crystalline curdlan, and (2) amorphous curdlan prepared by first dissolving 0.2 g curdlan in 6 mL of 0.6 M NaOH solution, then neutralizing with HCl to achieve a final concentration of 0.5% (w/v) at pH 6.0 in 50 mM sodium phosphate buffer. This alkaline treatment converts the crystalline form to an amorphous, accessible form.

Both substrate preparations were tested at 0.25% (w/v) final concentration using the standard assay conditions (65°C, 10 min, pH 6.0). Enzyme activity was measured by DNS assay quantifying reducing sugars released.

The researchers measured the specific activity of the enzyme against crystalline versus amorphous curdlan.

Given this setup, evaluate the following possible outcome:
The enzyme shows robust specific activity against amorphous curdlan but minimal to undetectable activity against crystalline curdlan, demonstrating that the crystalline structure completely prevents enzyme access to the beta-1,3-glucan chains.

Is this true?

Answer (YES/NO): NO